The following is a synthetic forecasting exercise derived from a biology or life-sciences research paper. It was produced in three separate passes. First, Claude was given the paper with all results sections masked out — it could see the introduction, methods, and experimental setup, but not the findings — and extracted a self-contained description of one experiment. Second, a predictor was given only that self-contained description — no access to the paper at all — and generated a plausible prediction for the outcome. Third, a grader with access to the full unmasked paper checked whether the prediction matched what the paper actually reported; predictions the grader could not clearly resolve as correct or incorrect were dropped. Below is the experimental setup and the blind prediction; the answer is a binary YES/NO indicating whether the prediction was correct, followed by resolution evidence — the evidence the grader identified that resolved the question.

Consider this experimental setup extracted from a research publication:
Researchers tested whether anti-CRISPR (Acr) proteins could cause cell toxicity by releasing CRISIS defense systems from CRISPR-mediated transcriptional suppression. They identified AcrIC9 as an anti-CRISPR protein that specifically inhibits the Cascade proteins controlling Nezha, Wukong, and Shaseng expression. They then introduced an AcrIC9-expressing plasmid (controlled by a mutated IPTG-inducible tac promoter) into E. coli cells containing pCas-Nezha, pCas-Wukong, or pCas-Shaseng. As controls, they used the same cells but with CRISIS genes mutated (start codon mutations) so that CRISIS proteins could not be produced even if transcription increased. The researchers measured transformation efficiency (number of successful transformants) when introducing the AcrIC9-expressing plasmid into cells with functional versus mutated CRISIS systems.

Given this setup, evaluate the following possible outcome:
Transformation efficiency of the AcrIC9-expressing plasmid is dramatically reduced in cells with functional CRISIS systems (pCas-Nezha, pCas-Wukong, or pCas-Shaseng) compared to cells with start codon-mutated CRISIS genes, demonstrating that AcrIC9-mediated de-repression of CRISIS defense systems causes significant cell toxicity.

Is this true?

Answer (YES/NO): YES